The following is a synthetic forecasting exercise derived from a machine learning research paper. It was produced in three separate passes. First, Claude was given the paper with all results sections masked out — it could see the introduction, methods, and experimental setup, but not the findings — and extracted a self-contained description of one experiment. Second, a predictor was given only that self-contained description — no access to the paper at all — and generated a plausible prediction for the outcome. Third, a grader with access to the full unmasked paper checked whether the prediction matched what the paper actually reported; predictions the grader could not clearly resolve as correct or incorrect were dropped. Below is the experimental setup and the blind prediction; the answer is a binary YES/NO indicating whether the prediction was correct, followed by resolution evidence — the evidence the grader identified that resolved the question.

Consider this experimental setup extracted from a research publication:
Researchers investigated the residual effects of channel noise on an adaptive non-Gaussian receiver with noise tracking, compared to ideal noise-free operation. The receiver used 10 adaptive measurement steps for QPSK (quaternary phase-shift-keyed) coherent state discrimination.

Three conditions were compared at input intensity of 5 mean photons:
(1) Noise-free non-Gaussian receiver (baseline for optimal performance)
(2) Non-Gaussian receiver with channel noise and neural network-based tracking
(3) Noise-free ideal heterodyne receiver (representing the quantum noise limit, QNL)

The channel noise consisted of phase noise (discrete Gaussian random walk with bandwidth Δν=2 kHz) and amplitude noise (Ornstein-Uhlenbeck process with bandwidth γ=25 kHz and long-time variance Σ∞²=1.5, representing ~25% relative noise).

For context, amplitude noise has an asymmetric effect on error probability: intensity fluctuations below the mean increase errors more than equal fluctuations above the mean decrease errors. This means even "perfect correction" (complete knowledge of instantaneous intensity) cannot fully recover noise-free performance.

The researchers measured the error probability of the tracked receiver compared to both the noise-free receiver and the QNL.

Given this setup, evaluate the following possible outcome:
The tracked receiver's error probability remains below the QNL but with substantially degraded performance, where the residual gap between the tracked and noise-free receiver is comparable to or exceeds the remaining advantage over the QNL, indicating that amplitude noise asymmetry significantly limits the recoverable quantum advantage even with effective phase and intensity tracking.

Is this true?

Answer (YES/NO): NO